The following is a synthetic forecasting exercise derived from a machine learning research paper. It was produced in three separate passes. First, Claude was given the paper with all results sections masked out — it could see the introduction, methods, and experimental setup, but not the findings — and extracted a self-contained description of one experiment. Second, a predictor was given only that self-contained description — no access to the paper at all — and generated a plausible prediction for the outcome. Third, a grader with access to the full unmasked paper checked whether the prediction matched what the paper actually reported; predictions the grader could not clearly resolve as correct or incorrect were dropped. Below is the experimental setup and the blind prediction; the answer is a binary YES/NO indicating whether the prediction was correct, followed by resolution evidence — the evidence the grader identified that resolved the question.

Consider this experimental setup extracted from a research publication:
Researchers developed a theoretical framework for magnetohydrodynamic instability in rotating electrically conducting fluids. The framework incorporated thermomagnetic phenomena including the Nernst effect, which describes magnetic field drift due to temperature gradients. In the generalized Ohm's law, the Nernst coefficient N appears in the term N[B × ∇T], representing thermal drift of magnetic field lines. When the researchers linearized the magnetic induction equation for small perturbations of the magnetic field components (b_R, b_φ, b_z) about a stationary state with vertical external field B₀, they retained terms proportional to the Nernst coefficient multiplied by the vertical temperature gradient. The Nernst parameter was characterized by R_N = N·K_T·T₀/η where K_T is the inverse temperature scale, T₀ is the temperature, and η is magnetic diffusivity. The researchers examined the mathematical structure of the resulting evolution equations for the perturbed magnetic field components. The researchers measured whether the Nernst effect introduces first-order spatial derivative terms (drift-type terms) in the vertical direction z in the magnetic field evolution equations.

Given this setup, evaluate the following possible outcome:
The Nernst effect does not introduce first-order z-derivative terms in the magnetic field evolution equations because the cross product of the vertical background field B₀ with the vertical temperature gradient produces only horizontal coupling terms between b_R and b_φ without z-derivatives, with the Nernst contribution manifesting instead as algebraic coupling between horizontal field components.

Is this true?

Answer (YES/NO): NO